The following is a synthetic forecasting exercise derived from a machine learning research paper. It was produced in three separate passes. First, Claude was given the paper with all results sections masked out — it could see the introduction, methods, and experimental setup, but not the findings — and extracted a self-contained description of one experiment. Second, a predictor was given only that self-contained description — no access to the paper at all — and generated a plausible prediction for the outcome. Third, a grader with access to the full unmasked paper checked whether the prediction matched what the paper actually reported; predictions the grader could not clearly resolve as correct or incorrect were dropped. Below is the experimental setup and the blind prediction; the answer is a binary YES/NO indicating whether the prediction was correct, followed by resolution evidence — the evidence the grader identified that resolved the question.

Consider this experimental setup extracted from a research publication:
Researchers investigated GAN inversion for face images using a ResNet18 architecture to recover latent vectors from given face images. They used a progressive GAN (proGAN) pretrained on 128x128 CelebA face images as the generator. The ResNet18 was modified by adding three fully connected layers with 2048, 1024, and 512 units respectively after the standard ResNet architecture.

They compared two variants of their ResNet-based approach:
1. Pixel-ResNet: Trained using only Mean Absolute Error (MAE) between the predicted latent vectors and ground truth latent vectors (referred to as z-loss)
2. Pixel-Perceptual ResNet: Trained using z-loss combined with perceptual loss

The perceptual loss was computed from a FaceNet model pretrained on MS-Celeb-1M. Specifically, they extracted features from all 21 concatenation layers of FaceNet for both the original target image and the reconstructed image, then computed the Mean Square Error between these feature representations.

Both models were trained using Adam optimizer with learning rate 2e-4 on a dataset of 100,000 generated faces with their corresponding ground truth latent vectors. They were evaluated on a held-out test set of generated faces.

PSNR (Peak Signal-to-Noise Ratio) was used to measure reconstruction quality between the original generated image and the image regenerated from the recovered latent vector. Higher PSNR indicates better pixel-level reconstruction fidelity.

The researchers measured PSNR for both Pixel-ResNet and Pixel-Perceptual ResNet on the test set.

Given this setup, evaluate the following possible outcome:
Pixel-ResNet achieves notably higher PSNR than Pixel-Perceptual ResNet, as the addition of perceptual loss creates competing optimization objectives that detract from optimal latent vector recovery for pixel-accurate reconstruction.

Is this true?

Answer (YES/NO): NO